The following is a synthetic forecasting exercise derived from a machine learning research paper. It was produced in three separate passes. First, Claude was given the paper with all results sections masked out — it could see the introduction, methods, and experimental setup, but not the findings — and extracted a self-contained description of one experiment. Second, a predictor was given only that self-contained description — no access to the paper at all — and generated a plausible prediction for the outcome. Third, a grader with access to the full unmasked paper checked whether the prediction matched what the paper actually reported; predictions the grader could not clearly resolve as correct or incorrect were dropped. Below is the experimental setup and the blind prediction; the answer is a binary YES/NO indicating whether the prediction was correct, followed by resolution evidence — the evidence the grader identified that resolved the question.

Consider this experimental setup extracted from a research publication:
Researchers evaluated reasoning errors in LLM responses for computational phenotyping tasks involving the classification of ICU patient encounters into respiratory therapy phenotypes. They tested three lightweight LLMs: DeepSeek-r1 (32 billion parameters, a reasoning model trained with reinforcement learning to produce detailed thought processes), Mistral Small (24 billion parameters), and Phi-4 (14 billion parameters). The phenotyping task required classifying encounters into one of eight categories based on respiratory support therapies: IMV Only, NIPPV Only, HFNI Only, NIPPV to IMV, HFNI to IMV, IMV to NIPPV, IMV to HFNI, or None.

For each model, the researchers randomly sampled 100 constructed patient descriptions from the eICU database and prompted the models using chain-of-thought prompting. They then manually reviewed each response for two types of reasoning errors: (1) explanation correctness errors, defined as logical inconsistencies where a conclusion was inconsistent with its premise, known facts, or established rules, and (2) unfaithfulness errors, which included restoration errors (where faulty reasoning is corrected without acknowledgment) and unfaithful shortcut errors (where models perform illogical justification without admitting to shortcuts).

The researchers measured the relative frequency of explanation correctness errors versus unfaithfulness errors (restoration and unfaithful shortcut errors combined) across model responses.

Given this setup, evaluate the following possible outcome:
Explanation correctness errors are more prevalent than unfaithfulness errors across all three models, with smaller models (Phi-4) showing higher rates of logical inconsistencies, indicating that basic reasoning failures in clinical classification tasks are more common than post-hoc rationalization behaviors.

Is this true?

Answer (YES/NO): NO